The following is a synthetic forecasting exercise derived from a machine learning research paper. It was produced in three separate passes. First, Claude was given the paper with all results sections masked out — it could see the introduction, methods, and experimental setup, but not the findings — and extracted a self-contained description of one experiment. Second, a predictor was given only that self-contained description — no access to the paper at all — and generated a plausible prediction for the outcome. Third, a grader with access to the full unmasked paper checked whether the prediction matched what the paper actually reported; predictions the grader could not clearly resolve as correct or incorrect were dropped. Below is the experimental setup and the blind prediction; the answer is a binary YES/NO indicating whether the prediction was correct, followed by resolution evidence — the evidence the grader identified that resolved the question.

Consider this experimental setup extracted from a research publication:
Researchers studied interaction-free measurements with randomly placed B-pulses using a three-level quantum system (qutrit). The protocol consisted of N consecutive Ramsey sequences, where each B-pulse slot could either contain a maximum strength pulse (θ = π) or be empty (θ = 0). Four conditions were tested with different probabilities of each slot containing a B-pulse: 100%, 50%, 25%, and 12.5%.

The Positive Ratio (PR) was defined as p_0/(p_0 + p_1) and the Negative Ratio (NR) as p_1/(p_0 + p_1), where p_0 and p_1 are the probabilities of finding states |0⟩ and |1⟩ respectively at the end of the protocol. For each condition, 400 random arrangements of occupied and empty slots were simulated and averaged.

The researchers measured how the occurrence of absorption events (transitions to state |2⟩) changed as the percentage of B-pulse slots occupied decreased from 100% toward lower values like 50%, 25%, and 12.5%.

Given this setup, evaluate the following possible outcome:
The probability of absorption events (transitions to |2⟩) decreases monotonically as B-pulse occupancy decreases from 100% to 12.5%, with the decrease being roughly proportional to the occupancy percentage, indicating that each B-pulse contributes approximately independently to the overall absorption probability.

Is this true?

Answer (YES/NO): NO